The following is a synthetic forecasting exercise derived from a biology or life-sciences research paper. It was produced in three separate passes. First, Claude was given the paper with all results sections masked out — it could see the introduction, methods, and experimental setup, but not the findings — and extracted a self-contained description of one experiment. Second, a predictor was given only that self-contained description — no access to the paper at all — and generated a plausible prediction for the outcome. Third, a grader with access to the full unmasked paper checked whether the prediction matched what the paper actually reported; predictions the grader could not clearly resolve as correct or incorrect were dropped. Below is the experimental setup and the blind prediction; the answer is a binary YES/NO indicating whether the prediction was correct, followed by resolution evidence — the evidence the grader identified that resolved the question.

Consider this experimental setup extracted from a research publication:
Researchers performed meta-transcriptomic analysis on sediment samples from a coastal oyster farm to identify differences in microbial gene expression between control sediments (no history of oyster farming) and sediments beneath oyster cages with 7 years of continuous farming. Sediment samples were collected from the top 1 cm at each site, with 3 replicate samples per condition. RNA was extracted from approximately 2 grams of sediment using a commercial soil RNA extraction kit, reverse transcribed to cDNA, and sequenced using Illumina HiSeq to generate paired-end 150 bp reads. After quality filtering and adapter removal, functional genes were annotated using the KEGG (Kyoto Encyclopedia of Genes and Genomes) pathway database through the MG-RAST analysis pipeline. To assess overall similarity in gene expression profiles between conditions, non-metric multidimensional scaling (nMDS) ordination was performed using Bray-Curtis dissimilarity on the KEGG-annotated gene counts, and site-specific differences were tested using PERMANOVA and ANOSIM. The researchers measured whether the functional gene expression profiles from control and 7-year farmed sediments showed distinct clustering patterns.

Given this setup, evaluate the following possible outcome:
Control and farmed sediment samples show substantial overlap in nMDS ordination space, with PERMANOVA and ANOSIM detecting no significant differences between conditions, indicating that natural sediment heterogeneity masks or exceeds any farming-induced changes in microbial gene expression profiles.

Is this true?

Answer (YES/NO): YES